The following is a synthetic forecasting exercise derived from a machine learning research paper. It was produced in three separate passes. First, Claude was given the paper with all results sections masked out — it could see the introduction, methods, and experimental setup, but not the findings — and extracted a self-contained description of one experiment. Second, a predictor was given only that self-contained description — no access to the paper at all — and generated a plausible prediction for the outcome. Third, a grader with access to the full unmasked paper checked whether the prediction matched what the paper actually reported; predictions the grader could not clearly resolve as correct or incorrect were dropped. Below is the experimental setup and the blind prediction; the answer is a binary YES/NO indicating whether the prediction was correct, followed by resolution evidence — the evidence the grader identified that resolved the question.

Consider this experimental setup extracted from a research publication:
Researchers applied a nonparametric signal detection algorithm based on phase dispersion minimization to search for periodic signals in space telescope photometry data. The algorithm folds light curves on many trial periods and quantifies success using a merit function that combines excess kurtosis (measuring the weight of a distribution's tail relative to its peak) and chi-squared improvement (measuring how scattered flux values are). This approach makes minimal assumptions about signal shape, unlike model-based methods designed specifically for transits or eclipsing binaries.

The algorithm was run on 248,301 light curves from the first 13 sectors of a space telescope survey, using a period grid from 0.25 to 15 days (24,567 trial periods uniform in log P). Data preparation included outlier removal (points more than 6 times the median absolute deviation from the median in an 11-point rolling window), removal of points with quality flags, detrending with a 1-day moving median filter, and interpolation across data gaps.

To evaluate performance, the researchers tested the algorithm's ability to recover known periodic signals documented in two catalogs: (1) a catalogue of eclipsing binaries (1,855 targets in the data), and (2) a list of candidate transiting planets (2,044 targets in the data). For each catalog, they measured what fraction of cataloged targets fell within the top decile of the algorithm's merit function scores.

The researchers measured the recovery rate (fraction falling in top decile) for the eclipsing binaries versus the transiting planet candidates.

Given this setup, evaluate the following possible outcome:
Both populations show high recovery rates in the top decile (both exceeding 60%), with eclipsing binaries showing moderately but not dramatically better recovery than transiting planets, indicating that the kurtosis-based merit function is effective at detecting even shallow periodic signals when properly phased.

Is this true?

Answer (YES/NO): NO